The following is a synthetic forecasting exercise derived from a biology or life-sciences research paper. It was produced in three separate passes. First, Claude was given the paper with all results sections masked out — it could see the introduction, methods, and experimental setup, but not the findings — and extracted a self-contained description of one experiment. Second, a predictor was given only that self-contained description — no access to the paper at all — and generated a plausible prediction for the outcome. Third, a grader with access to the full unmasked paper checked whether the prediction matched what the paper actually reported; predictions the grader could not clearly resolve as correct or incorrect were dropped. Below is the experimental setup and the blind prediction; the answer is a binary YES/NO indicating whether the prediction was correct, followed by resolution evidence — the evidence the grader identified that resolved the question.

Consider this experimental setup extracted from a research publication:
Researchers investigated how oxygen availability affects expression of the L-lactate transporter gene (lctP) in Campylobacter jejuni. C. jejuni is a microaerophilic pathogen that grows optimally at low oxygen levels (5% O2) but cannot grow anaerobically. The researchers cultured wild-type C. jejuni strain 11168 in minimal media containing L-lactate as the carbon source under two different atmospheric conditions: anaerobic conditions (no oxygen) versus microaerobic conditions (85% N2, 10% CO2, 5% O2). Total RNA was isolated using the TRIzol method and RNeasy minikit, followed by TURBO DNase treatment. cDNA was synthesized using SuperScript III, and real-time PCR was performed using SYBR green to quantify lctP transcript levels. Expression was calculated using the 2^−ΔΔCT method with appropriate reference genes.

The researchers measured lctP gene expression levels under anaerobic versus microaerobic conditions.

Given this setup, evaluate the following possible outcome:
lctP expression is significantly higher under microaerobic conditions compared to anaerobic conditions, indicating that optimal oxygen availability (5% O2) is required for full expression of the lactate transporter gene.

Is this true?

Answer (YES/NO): YES